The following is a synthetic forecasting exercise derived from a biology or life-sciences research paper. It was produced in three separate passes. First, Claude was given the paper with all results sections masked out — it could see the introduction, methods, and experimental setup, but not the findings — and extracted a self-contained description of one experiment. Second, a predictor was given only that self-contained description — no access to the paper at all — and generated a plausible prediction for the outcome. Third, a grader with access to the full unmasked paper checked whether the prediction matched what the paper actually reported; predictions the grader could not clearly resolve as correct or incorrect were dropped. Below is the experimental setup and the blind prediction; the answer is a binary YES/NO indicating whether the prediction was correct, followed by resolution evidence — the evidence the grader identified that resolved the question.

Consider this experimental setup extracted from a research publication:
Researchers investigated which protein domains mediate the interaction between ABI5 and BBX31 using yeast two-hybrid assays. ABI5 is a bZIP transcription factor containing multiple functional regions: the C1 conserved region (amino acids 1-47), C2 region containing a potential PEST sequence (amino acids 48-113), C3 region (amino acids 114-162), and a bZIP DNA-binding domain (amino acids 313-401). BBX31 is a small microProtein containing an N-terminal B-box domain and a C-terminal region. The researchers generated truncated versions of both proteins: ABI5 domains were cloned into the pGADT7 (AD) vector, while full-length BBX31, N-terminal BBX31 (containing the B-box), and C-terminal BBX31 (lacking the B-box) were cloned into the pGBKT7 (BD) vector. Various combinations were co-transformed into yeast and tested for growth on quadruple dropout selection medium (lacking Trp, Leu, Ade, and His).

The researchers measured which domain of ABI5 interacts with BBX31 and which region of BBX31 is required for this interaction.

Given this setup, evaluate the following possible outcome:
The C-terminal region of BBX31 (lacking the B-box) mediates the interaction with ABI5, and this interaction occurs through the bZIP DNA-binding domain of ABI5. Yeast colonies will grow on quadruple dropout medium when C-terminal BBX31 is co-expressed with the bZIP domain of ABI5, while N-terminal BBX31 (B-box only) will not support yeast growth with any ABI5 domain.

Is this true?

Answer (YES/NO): NO